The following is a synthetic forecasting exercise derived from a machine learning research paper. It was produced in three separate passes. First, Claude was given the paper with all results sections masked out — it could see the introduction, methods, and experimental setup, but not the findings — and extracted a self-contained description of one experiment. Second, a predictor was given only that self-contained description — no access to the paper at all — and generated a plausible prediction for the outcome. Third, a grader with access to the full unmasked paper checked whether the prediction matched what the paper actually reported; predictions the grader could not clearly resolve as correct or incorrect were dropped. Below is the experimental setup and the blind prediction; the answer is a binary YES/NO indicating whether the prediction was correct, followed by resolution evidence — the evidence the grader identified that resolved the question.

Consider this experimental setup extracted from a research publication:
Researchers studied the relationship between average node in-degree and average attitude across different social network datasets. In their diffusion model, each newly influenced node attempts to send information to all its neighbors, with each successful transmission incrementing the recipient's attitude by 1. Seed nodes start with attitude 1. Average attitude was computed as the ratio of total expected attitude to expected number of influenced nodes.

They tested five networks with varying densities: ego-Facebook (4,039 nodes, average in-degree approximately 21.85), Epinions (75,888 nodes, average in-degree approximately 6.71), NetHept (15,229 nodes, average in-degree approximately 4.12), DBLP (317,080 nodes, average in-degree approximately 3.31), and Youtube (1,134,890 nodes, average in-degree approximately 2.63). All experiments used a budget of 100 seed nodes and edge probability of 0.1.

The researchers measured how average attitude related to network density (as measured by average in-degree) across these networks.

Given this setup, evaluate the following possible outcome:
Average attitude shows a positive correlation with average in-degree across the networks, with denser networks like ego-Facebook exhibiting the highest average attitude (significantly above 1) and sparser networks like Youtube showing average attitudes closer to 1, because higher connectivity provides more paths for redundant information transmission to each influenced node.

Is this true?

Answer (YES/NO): NO